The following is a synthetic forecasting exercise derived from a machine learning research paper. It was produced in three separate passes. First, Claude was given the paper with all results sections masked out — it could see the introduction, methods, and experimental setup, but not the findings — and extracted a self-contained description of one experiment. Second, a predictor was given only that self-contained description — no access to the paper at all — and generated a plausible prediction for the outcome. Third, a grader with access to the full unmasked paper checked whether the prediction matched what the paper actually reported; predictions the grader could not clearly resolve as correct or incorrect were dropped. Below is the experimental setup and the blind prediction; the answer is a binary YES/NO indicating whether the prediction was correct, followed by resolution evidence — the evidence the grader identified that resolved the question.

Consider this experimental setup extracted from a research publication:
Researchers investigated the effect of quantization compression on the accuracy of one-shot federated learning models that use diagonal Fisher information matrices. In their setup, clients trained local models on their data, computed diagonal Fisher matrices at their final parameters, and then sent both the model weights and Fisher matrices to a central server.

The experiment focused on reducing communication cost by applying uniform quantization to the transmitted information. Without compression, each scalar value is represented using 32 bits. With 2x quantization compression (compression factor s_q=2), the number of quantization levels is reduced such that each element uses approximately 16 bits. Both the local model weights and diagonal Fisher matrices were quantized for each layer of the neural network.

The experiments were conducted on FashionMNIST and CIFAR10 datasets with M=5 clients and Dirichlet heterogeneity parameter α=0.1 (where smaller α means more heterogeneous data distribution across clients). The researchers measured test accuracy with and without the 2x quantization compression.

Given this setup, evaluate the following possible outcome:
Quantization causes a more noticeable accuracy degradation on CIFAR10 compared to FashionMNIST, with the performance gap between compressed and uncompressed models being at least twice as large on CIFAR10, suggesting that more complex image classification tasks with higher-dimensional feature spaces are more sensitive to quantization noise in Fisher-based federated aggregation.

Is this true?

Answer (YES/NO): NO